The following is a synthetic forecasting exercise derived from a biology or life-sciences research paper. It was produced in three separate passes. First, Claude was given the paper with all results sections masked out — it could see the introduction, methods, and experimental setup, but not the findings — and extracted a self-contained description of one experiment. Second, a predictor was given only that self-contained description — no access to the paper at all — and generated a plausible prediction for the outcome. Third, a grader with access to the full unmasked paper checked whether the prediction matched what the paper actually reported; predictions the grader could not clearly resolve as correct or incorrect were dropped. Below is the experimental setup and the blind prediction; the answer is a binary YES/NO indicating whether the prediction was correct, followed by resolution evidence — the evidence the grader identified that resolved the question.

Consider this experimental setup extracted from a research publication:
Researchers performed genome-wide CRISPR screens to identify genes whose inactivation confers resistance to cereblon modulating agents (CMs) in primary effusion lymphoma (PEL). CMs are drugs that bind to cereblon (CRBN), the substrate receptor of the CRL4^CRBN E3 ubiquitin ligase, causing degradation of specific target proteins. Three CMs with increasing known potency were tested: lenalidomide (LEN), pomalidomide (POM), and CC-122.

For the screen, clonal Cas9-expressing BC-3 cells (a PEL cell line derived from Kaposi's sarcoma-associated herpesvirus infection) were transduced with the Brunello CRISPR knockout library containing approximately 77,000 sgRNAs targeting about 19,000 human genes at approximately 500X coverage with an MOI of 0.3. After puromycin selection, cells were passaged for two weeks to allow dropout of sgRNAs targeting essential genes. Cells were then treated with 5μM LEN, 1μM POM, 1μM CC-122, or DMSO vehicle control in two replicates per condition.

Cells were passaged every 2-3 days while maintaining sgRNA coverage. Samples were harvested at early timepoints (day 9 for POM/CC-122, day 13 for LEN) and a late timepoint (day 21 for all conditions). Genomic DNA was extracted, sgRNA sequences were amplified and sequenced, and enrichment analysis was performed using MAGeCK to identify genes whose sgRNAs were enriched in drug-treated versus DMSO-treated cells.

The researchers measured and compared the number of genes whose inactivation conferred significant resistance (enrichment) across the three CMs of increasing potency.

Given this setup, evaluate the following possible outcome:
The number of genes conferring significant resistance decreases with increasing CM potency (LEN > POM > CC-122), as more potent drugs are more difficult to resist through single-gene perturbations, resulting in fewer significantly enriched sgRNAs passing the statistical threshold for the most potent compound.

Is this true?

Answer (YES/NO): YES